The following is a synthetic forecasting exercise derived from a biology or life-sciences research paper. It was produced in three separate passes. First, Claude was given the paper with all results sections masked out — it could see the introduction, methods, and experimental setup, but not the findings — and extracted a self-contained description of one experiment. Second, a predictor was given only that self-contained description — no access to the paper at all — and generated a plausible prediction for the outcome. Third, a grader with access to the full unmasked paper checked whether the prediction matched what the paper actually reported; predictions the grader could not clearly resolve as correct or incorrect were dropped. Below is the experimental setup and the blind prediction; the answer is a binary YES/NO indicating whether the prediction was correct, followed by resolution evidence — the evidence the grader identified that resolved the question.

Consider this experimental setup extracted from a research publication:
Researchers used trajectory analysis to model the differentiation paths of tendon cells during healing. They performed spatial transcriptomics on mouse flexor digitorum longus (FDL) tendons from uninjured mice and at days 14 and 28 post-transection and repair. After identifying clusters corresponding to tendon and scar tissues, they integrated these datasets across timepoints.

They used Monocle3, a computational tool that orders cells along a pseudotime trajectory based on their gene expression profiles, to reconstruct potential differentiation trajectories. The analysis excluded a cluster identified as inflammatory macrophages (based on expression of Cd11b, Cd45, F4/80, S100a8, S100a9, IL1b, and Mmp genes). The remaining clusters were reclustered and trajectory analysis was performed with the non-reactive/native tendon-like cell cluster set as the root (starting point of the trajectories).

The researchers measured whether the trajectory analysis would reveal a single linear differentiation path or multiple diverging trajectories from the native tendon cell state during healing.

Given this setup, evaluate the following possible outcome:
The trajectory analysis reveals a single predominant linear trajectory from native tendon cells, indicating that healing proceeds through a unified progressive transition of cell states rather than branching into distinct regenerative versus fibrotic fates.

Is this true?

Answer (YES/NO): NO